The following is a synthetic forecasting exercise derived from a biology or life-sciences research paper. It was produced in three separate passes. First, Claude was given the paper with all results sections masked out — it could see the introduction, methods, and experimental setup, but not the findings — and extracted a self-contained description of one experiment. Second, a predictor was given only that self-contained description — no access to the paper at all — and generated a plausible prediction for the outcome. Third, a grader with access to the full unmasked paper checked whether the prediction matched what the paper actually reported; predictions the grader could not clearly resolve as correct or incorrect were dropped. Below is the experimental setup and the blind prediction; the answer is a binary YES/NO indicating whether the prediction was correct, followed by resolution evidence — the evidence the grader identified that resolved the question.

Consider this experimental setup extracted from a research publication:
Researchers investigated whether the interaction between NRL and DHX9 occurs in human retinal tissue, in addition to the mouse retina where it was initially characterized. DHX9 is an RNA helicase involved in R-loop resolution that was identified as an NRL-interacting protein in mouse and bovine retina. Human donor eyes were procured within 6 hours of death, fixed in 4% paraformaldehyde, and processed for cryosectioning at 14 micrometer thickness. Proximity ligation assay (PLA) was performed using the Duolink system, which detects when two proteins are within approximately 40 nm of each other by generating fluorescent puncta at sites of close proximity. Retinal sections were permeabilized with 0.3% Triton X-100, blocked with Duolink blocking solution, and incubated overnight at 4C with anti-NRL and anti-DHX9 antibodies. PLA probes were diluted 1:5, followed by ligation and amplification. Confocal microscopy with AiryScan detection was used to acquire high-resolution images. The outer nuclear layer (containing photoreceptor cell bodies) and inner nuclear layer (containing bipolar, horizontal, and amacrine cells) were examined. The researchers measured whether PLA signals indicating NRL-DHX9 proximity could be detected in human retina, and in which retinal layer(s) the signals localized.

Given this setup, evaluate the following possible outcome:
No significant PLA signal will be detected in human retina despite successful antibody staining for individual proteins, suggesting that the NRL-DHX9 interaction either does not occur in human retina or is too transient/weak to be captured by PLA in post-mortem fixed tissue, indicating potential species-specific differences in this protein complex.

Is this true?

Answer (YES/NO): NO